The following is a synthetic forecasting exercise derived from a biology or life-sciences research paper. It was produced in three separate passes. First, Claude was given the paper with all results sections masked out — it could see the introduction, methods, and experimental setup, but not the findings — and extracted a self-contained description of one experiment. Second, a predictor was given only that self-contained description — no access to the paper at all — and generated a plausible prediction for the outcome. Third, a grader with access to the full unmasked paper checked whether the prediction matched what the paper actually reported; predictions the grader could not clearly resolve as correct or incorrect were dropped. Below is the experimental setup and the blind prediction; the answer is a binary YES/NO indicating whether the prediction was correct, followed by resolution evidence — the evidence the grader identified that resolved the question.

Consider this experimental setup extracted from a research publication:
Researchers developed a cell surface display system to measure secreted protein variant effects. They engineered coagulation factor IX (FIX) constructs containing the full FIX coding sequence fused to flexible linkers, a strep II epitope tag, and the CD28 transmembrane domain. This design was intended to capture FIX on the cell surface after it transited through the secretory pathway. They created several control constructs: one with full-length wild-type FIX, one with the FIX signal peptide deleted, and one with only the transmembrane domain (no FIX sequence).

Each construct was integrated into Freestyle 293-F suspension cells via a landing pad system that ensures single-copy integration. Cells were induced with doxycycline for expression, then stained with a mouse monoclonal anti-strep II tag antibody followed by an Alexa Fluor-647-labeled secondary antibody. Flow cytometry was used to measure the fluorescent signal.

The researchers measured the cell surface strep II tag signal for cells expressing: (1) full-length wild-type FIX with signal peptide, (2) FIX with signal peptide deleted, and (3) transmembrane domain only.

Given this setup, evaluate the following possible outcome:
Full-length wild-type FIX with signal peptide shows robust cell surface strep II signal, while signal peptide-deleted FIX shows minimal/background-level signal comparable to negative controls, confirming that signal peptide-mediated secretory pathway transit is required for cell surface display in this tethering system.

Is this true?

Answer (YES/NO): YES